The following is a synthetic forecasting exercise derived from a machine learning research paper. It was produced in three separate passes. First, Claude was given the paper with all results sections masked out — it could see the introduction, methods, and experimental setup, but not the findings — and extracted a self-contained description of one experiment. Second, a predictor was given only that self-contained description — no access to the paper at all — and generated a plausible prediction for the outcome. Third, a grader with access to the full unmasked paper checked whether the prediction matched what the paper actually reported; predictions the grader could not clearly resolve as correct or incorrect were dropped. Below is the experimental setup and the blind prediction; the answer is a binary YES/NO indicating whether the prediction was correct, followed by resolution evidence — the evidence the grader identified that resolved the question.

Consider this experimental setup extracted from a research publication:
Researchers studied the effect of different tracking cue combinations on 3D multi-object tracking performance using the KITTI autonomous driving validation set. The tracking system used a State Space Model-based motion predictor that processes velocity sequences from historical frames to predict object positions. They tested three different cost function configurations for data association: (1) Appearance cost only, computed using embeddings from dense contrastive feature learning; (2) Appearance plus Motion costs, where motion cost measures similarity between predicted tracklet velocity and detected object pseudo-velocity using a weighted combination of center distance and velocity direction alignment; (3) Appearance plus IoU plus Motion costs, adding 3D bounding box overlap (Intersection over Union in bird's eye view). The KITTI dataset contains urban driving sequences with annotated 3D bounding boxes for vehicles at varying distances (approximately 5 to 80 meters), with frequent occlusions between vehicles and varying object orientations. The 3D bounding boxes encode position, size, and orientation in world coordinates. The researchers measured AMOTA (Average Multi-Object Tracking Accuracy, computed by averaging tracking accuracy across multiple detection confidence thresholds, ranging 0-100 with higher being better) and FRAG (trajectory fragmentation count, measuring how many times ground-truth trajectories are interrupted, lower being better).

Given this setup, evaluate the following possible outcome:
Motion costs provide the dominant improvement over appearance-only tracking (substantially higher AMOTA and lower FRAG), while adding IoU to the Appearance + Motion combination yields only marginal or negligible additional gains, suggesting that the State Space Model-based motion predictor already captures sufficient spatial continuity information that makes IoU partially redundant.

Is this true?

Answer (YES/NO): NO